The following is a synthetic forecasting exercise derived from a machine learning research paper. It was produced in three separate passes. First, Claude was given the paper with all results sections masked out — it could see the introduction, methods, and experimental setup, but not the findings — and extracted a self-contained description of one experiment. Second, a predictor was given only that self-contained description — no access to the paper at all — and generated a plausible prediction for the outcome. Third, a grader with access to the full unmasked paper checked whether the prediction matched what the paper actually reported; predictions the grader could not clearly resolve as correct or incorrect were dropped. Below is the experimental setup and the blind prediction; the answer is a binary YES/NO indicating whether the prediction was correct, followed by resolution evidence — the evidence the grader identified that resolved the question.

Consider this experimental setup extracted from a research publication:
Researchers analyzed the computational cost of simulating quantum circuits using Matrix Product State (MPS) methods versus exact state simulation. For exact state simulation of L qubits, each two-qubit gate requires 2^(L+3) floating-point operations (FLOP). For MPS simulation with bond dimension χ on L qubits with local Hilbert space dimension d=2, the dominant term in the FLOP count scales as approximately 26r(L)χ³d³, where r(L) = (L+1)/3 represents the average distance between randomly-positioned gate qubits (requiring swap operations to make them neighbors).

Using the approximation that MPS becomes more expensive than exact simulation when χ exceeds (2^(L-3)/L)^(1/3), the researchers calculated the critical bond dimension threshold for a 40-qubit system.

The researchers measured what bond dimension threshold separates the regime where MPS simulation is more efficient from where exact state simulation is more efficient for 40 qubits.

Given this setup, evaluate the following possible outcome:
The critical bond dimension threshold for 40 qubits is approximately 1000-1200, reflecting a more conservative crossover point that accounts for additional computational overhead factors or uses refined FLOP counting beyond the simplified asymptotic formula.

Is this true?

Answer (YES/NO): NO